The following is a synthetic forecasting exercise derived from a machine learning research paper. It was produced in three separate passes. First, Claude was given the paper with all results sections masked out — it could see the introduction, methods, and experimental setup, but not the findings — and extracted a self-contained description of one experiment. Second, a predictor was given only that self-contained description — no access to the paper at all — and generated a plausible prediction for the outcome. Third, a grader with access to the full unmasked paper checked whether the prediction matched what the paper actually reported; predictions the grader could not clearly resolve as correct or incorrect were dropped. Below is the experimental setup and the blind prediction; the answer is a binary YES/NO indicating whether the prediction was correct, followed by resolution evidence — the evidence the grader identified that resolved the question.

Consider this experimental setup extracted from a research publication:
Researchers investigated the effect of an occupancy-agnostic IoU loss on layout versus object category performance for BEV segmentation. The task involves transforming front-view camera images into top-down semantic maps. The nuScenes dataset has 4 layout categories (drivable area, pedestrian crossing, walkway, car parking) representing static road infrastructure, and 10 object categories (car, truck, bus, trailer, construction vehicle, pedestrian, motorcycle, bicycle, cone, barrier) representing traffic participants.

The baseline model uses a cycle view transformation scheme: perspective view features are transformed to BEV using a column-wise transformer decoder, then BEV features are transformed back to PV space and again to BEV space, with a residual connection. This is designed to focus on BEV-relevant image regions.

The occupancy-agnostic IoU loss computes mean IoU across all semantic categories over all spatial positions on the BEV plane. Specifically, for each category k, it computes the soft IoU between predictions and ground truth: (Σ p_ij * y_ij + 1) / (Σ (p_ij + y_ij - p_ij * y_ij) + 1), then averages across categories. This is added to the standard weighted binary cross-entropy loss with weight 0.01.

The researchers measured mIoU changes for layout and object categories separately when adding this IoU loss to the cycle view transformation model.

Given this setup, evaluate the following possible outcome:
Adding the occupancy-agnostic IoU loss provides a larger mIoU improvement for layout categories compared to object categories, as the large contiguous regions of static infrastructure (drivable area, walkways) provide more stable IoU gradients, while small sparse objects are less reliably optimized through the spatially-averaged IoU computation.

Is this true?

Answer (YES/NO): NO